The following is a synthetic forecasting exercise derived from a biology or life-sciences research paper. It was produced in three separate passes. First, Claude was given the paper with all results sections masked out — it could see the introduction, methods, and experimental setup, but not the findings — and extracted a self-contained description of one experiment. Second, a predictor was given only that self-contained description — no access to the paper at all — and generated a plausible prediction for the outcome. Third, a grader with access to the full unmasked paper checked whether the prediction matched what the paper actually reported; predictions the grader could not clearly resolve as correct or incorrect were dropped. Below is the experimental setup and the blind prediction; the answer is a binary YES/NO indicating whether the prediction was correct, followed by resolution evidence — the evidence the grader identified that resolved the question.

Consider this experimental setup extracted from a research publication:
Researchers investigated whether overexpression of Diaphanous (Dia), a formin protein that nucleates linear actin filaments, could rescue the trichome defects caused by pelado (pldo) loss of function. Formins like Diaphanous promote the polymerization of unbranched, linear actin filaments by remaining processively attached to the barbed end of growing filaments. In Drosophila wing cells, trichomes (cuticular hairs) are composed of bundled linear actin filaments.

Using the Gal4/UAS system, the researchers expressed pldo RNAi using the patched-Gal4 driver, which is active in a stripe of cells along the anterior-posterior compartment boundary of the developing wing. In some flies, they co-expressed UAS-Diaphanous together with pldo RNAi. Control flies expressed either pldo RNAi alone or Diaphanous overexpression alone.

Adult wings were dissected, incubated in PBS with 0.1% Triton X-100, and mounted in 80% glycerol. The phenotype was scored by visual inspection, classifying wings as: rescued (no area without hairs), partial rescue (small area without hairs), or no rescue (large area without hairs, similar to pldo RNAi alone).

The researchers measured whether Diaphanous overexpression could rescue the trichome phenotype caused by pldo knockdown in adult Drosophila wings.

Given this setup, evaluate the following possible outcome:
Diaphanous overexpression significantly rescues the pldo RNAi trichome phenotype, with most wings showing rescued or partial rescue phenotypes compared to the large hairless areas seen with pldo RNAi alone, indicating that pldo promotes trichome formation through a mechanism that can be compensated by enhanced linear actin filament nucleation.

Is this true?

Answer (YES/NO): YES